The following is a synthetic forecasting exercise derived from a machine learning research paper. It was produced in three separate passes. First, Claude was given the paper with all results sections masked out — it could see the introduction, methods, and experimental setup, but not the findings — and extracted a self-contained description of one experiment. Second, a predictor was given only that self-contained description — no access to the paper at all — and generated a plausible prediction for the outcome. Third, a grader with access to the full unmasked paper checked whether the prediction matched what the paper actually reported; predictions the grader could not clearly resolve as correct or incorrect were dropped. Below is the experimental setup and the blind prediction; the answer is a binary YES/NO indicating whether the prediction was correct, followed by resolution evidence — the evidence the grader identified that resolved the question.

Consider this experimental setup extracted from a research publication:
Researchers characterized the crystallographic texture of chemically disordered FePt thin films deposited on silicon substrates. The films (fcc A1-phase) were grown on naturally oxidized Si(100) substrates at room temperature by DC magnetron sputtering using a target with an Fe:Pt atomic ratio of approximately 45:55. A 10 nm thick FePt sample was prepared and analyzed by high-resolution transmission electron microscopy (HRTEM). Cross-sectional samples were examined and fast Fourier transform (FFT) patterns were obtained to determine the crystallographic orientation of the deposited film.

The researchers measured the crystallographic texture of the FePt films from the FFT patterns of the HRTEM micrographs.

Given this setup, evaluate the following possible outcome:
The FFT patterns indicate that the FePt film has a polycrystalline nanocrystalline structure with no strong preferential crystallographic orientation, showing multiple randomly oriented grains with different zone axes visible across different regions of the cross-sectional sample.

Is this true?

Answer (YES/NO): NO